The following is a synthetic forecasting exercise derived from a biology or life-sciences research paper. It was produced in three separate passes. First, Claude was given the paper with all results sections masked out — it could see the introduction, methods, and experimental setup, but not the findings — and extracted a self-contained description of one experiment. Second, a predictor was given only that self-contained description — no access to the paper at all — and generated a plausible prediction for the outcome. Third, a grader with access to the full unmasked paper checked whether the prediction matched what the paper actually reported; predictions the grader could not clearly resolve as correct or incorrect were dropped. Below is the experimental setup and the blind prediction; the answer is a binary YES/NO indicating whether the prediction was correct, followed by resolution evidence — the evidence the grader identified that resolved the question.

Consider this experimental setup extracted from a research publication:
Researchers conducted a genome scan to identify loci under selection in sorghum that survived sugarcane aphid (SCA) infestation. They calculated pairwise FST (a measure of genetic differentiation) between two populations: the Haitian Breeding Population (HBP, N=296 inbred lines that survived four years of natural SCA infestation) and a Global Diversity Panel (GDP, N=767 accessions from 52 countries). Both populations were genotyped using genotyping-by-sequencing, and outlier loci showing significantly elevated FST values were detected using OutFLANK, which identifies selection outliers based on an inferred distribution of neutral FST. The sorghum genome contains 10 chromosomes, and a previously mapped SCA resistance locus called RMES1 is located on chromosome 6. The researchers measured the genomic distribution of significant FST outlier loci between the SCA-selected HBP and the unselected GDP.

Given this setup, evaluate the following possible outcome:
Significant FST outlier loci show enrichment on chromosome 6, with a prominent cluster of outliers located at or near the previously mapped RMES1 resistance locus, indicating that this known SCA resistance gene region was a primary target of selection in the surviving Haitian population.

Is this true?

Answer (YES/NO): YES